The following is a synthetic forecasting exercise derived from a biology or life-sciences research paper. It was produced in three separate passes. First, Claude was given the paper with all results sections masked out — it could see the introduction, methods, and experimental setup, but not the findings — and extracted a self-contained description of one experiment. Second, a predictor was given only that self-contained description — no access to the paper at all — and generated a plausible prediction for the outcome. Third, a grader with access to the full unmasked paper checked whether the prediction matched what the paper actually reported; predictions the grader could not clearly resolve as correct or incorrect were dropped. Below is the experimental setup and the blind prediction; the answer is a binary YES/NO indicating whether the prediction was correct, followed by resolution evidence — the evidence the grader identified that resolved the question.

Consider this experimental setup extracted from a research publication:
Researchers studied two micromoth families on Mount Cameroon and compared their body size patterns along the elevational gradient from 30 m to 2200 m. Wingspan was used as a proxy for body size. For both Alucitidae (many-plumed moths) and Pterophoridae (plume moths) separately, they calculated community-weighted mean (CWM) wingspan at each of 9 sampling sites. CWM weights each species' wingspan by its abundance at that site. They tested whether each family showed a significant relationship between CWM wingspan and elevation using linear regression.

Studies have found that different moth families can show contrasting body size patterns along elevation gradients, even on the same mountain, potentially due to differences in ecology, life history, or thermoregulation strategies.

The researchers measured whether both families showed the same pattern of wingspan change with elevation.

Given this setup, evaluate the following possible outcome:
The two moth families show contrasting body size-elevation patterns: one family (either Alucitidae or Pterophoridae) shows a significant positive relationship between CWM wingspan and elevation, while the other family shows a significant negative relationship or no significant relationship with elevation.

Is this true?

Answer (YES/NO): NO